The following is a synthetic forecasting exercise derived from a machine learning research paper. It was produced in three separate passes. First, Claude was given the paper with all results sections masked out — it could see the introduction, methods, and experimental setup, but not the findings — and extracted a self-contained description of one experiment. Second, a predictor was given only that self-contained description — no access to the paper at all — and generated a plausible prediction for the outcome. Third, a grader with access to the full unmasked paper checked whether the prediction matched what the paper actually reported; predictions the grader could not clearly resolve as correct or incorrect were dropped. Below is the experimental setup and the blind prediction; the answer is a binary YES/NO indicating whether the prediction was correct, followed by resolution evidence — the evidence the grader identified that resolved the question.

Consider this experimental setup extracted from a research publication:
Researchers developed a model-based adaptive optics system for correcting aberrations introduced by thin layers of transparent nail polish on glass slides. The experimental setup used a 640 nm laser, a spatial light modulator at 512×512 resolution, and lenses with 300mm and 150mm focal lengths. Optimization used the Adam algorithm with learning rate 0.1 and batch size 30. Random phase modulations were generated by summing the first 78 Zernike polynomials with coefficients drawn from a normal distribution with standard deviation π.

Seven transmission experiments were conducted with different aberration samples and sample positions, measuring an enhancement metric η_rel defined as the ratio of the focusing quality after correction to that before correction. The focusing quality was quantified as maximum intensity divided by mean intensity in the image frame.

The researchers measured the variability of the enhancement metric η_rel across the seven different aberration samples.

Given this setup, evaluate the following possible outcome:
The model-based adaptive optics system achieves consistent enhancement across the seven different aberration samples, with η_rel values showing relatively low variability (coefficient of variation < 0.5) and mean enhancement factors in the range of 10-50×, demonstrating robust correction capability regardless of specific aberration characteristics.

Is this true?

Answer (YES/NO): NO